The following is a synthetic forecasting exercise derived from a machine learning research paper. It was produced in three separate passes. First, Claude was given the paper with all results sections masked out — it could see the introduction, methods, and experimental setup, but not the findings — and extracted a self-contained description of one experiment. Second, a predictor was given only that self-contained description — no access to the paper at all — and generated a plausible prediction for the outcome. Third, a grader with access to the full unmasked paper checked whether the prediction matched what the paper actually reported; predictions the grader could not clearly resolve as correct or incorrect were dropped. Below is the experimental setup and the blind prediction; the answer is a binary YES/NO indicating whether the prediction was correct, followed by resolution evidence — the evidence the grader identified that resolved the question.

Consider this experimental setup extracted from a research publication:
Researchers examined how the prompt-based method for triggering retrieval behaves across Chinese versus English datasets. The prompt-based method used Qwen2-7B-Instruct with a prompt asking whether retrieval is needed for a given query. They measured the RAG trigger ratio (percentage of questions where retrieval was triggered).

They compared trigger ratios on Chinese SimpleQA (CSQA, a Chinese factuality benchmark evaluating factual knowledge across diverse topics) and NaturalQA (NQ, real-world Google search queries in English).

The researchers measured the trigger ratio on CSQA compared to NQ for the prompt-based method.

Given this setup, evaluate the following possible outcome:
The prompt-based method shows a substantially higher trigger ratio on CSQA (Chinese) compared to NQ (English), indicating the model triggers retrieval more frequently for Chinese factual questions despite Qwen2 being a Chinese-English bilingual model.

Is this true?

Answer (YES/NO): YES